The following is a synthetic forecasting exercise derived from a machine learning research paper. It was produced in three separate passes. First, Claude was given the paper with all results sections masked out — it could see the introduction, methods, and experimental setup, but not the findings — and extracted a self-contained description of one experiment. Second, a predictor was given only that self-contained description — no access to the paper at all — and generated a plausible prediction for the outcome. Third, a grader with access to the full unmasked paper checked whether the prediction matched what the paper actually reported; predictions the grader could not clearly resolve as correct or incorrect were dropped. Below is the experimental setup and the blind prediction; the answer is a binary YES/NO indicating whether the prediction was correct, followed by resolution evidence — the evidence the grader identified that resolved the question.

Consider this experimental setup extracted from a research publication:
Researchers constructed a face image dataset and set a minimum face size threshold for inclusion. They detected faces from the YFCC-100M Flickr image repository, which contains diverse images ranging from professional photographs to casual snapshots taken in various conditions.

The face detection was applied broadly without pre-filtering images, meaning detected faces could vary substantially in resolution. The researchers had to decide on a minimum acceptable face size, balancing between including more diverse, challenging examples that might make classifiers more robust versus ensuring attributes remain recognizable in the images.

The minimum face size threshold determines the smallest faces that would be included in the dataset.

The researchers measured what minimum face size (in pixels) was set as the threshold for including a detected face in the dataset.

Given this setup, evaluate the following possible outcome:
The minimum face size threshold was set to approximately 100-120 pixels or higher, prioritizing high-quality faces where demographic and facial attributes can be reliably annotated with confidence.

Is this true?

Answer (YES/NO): NO